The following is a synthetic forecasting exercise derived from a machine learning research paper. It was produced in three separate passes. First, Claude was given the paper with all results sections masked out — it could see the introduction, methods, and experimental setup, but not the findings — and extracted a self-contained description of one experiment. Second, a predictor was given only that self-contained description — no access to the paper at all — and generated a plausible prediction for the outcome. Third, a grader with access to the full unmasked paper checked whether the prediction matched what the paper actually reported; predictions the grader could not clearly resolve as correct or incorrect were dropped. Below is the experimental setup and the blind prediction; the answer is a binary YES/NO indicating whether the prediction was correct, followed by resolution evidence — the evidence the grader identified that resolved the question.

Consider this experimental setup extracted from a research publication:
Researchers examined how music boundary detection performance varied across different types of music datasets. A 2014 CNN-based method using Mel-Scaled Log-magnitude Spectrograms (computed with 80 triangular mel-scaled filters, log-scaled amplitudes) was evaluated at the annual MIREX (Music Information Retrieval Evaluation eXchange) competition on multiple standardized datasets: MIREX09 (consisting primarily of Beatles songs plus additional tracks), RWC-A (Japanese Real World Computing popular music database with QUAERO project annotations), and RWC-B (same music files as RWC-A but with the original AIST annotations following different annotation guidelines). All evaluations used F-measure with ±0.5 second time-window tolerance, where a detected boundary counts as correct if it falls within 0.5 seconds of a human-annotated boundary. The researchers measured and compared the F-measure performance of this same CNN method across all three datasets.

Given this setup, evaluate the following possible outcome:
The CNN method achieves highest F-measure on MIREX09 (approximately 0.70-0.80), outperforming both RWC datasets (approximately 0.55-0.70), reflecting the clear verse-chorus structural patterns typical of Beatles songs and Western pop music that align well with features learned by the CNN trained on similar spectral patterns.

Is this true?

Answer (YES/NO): NO